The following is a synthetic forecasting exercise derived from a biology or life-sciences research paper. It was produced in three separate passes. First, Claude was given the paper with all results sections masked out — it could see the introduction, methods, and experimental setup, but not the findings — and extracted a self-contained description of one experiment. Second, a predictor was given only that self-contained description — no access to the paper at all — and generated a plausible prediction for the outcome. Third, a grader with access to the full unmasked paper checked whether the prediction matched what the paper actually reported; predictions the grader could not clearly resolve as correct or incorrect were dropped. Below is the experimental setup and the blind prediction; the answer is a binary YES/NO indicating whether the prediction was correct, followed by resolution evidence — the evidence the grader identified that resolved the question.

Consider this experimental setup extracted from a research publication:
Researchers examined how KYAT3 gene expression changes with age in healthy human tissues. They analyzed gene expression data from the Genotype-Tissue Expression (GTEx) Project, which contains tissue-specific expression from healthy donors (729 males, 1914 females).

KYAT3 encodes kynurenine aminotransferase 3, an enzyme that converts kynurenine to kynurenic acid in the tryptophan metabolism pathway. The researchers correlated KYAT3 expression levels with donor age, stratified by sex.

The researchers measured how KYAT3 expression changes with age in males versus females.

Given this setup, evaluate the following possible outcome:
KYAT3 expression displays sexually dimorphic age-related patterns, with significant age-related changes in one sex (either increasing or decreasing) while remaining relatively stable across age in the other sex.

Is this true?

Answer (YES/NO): NO